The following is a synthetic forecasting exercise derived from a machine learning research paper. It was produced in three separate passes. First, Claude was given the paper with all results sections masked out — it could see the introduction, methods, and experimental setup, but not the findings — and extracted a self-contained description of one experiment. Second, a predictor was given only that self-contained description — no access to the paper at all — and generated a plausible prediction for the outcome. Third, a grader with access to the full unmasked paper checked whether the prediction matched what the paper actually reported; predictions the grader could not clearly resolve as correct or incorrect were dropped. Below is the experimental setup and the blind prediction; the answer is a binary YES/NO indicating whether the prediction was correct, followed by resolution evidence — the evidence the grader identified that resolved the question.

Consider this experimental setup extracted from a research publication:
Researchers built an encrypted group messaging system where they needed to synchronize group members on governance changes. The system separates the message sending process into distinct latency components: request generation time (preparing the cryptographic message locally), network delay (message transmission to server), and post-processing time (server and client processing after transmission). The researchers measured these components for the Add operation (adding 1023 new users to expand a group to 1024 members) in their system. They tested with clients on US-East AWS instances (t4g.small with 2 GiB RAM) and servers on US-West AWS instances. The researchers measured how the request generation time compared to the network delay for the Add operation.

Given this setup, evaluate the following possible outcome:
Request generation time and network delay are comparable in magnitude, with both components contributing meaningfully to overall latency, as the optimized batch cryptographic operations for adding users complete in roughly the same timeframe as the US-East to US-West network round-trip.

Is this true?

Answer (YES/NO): YES